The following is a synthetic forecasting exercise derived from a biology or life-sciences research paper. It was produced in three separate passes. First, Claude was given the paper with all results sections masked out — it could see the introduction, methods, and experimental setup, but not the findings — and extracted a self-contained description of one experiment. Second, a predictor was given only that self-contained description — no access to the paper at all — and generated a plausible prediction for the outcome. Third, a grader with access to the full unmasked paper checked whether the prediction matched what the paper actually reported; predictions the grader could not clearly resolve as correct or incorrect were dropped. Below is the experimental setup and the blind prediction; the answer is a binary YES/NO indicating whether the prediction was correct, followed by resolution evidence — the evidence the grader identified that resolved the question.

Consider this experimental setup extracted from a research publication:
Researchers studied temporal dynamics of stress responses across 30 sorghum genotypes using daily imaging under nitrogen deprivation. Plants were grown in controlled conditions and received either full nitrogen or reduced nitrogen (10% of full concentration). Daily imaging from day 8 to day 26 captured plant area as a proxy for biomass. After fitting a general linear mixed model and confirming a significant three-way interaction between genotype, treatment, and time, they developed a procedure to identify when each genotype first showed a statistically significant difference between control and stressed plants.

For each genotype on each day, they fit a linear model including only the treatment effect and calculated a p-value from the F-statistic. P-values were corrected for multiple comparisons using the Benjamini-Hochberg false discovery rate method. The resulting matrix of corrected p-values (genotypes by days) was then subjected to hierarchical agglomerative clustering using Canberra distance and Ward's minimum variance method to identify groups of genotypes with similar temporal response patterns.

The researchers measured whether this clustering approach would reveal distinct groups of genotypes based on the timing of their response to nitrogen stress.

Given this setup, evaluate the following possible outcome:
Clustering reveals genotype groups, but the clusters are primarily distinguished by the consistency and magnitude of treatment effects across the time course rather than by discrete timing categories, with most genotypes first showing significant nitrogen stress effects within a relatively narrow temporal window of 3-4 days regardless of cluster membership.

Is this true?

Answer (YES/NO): NO